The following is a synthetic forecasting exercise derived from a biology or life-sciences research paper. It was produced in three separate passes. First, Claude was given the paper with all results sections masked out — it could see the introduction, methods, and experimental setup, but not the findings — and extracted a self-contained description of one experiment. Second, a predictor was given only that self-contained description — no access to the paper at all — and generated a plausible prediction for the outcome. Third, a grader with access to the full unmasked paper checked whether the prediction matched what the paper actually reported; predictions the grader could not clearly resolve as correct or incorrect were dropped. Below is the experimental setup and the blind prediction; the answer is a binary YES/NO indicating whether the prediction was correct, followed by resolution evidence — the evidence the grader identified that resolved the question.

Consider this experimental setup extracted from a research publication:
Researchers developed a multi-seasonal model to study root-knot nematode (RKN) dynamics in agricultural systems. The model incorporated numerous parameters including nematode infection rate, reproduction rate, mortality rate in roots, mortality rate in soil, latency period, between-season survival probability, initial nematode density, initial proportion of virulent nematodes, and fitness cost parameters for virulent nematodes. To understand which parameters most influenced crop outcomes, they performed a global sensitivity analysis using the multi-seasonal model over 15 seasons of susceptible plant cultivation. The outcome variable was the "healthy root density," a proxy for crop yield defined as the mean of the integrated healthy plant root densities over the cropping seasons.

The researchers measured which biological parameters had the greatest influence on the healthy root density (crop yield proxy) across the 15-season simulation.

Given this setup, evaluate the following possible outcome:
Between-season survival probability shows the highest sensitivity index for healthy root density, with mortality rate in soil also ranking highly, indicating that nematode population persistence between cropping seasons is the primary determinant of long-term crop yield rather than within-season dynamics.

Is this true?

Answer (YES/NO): NO